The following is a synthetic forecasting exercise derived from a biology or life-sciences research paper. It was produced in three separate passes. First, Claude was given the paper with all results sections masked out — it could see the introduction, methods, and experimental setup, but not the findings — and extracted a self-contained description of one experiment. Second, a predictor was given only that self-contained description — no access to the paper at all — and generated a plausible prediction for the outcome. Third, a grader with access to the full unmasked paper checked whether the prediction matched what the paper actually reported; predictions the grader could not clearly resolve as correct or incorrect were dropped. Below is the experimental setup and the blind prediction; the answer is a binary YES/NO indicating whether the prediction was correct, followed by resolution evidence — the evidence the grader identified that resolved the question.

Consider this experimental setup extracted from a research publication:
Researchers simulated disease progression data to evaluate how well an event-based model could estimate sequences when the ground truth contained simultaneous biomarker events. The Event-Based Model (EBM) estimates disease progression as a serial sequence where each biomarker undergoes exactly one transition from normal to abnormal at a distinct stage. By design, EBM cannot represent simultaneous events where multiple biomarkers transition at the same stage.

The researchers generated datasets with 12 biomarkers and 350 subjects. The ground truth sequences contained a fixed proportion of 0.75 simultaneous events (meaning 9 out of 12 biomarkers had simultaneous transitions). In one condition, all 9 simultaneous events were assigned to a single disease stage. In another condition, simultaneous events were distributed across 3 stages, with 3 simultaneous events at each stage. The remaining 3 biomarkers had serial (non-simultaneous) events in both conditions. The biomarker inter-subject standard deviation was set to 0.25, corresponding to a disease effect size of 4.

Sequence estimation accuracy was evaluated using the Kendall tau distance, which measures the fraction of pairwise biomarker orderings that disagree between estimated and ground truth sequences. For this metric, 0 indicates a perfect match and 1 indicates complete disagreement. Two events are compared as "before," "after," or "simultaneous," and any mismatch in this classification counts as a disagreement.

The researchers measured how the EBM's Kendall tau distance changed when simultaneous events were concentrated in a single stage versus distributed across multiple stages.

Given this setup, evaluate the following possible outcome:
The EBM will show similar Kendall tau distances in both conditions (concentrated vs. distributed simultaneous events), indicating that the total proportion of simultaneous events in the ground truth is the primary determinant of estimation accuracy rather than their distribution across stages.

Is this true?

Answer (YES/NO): NO